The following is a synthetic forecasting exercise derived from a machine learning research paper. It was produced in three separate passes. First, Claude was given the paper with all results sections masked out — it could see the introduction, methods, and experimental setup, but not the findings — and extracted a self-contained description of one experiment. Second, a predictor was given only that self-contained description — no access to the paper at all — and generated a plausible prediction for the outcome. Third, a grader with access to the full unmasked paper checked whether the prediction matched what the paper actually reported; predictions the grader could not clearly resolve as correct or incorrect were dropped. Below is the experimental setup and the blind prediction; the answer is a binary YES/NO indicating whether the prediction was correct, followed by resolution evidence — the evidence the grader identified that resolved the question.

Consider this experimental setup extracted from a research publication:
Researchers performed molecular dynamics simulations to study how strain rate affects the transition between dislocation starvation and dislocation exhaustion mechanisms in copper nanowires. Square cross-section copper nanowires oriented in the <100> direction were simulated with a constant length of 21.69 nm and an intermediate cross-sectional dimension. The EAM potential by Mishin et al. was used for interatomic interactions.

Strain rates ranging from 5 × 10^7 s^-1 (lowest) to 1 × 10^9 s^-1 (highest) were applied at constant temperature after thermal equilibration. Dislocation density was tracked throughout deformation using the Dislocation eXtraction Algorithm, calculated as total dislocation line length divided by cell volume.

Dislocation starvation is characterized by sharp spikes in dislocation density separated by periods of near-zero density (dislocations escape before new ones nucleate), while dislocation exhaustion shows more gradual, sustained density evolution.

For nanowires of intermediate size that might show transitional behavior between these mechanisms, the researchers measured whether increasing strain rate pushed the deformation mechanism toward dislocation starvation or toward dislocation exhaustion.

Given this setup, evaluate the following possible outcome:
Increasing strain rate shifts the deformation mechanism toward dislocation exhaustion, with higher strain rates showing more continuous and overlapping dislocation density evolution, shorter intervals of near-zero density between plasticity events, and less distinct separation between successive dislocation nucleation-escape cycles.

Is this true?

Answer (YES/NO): YES